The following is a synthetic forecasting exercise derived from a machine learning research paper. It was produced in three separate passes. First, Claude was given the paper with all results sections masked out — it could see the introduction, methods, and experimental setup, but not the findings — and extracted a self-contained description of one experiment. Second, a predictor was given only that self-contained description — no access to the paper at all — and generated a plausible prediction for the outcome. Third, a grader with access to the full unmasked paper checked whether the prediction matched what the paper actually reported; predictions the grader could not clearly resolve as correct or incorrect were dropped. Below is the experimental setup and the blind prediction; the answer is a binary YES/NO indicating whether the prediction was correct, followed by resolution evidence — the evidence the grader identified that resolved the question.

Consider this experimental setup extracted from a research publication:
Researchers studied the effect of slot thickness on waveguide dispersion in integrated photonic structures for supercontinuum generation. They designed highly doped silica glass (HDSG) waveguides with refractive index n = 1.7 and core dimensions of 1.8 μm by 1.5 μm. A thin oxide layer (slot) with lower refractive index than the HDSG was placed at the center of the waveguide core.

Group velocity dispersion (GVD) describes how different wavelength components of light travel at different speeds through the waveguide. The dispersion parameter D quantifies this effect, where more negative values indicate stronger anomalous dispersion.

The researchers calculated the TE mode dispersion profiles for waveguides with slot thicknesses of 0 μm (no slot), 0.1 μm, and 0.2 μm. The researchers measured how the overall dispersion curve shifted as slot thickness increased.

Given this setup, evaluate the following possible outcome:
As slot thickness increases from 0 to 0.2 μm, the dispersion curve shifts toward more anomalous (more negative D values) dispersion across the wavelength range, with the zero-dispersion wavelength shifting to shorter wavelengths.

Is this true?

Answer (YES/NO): NO